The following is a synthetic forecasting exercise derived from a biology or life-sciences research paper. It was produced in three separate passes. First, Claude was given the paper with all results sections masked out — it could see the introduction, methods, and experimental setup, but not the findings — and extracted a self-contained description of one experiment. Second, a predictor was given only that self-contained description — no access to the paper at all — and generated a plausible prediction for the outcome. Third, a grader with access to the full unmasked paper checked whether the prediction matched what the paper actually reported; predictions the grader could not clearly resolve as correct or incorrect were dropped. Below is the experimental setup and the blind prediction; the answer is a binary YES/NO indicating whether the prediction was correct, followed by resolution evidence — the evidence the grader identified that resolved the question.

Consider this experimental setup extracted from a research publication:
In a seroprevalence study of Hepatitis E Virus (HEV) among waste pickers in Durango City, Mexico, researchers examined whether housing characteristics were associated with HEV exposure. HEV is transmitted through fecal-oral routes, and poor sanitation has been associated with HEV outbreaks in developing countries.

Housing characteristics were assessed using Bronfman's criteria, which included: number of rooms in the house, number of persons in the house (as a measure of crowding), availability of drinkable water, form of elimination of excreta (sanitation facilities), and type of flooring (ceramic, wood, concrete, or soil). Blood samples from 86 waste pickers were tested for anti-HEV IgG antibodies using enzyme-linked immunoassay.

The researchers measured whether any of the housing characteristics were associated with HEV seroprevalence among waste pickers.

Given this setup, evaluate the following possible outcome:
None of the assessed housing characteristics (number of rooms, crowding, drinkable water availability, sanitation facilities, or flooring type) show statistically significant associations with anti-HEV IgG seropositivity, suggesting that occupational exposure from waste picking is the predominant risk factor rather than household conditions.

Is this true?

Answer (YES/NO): YES